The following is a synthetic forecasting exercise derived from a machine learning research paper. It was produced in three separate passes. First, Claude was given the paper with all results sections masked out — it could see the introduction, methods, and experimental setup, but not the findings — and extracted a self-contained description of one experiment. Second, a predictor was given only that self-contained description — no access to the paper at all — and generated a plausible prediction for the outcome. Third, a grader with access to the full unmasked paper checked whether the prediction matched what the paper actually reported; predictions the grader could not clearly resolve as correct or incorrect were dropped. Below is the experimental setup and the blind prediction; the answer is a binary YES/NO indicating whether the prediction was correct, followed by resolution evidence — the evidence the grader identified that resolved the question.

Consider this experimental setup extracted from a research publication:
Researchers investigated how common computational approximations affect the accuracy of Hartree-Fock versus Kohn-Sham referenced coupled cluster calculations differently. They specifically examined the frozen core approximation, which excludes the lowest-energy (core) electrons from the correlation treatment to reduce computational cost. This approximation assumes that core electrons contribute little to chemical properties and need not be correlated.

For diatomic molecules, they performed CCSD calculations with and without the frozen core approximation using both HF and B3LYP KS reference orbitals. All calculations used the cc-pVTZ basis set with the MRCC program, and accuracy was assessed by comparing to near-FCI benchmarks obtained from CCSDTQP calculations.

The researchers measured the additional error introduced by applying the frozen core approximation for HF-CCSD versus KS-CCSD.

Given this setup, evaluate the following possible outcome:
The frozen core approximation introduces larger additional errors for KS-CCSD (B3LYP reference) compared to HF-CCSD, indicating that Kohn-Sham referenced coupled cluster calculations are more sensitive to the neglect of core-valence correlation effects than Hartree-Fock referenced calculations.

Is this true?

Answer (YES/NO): YES